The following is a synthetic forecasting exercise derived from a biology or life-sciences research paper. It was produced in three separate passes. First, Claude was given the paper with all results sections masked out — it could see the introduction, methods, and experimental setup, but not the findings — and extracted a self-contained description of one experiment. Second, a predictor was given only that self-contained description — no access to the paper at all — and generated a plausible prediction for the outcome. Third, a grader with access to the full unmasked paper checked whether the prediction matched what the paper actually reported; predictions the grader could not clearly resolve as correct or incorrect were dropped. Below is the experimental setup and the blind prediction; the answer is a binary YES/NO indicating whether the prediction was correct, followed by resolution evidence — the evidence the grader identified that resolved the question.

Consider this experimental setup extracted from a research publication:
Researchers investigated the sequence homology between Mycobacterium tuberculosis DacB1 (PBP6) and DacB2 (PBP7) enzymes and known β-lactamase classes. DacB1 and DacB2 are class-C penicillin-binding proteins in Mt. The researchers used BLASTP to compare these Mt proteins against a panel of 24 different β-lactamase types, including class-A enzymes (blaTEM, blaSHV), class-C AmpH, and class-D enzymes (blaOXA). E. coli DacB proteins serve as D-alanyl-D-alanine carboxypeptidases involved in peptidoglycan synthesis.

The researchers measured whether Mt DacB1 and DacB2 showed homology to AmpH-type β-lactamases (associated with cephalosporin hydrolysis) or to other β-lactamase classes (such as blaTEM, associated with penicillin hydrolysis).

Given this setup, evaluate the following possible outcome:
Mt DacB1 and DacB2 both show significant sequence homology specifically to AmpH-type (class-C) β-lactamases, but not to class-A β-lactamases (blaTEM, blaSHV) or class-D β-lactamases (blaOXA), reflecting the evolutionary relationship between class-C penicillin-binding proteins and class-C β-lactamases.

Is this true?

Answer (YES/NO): NO